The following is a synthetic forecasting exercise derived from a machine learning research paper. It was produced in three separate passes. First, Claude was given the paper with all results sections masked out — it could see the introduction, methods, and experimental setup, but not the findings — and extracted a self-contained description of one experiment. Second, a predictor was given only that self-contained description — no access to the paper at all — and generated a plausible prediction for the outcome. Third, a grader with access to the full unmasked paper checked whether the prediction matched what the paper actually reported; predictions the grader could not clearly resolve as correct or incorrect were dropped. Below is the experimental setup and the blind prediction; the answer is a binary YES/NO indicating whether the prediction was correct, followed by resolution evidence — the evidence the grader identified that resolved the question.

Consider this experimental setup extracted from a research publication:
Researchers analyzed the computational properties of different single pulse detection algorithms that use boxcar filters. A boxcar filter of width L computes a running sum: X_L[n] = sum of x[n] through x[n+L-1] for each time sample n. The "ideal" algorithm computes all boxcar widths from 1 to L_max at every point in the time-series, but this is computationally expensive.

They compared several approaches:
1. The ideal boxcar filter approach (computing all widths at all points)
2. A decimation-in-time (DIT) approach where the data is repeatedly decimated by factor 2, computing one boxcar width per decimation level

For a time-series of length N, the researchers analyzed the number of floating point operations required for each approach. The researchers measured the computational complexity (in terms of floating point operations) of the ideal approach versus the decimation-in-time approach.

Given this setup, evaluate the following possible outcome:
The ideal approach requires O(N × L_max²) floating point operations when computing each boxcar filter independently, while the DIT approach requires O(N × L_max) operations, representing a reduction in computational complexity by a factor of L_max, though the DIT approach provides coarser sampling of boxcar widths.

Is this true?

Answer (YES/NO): NO